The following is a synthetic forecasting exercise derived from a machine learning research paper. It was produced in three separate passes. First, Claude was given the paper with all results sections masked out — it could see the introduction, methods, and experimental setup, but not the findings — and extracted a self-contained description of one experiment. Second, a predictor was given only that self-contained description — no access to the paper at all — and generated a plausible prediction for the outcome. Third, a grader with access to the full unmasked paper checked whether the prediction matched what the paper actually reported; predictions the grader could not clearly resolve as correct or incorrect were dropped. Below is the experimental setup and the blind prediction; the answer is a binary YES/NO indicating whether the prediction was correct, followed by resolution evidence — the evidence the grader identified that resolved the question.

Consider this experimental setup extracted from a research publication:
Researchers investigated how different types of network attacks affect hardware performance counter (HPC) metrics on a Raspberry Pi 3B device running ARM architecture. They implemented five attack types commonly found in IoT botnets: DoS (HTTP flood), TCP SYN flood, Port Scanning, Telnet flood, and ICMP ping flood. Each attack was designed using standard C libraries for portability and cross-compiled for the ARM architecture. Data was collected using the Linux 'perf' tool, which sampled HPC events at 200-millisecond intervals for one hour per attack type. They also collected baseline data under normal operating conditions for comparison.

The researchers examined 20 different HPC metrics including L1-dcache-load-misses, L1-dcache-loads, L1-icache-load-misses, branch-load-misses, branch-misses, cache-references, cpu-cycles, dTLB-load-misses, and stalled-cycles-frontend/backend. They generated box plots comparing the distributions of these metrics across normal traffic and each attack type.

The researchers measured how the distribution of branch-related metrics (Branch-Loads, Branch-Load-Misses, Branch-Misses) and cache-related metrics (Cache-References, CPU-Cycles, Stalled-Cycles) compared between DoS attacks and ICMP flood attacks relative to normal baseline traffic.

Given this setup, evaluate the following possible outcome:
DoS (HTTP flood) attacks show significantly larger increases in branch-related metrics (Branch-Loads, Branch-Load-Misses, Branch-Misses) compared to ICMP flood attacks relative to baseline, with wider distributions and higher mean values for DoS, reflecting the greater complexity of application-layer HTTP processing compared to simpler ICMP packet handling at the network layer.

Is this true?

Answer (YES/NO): NO